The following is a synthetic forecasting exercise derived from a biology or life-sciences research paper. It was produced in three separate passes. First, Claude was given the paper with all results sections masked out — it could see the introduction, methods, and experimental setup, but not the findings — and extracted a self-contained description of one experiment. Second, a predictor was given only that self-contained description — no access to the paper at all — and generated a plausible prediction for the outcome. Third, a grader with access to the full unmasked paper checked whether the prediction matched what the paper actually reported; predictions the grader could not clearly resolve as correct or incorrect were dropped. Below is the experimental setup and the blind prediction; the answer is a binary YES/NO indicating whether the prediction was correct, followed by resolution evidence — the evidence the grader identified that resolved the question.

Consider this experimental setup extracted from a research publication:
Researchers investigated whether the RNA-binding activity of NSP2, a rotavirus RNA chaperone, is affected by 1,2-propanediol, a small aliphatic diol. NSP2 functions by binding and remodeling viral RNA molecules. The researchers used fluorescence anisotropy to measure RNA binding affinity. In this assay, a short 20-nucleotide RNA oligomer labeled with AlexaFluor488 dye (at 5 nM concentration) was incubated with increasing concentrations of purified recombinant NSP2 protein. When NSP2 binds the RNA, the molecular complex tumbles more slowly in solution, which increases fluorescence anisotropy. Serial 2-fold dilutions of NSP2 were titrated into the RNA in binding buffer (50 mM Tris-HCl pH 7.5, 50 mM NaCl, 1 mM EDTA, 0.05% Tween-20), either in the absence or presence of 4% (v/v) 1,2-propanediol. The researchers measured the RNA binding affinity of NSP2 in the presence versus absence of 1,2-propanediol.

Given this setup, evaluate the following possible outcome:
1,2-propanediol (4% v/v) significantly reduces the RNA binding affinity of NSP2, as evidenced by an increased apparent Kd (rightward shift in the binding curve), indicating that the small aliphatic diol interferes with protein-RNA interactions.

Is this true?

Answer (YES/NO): NO